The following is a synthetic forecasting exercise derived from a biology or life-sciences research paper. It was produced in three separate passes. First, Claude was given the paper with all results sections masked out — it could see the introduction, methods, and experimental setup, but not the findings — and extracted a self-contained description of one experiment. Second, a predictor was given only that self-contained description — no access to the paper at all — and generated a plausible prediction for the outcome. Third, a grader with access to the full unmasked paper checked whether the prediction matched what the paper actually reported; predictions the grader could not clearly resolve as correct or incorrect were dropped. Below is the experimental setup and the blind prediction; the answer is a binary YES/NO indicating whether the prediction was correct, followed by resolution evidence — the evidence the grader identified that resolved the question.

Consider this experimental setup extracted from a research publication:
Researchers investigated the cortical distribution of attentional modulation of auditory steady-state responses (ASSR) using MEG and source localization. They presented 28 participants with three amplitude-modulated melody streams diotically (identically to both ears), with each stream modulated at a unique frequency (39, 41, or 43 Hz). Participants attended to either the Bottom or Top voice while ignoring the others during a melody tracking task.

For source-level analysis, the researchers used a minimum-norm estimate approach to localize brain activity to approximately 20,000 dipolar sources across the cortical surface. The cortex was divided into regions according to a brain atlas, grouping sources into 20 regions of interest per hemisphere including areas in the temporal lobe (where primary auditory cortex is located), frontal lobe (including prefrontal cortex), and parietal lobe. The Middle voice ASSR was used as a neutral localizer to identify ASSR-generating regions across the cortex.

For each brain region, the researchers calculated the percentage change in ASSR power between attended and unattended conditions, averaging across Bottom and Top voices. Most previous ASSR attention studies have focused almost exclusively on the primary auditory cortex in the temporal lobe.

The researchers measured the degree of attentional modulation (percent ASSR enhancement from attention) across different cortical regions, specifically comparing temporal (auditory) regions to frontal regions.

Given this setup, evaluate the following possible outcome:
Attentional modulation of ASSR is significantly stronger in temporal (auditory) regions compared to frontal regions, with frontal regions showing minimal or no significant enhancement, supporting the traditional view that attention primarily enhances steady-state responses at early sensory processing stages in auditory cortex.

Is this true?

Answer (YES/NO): NO